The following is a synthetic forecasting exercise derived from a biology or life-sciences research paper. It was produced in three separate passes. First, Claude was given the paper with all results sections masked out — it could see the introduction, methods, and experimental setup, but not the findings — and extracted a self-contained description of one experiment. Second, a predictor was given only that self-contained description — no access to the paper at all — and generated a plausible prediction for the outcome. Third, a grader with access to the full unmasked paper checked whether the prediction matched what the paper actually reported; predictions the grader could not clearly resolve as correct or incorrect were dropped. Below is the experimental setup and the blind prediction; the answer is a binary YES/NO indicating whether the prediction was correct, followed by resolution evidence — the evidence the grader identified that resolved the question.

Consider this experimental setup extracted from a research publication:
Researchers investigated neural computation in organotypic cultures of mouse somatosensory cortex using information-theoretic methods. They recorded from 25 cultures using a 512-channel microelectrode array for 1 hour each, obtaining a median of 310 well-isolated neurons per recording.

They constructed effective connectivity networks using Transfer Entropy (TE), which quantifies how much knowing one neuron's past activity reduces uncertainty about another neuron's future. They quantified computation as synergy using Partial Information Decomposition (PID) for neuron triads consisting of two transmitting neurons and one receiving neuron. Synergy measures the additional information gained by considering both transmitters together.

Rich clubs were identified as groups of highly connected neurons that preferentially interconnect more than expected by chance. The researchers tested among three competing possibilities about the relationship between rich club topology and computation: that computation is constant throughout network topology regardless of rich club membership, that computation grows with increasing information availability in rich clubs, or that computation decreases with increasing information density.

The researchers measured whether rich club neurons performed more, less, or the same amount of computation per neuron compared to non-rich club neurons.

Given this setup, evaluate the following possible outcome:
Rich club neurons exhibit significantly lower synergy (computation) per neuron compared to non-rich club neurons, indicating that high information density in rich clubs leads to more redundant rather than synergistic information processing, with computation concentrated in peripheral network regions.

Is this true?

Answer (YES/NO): NO